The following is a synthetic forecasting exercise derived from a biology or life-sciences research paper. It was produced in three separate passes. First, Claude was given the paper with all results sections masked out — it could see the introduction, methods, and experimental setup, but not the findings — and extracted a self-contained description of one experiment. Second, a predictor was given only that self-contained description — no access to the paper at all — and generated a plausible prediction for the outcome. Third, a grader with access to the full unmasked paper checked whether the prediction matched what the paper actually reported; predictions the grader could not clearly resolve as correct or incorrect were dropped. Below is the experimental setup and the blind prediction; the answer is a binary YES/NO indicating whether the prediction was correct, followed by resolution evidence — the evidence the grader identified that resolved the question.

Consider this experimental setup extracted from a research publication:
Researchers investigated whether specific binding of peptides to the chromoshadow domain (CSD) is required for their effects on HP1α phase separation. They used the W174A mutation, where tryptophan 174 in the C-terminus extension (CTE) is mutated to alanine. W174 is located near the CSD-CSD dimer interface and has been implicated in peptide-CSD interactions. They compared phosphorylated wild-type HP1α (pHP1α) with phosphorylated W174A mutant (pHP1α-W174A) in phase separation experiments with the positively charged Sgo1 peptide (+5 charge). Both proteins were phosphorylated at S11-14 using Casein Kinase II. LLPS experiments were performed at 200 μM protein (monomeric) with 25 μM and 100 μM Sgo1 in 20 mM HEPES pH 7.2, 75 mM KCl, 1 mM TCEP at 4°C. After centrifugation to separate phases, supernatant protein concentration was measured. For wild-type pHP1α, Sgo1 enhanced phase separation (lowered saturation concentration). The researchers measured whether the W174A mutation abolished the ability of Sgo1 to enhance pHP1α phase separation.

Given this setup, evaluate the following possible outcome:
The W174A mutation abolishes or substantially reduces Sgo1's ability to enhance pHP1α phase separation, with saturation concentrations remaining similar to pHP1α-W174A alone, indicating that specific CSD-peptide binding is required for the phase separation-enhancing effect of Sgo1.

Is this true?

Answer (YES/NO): YES